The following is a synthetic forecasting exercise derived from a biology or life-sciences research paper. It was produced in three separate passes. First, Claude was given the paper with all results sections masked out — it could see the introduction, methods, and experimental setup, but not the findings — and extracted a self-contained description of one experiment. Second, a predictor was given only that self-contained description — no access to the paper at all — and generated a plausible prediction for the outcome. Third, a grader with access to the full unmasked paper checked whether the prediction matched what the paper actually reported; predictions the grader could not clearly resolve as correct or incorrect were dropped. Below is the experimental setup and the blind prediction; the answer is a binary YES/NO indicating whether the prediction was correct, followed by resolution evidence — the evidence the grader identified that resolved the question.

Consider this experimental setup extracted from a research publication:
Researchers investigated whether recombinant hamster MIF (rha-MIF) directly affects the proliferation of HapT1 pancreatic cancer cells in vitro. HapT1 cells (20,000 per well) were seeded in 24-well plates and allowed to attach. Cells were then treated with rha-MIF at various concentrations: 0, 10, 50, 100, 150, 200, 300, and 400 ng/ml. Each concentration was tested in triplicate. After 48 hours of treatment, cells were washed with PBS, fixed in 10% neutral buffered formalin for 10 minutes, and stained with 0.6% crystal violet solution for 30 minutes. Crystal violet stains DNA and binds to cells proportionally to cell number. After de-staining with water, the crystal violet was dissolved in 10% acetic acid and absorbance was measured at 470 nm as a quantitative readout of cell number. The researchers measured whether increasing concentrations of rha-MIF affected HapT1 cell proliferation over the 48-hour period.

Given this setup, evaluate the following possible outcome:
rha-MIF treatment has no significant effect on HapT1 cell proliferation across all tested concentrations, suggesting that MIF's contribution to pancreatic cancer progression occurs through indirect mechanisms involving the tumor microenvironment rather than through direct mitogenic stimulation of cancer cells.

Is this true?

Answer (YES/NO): YES